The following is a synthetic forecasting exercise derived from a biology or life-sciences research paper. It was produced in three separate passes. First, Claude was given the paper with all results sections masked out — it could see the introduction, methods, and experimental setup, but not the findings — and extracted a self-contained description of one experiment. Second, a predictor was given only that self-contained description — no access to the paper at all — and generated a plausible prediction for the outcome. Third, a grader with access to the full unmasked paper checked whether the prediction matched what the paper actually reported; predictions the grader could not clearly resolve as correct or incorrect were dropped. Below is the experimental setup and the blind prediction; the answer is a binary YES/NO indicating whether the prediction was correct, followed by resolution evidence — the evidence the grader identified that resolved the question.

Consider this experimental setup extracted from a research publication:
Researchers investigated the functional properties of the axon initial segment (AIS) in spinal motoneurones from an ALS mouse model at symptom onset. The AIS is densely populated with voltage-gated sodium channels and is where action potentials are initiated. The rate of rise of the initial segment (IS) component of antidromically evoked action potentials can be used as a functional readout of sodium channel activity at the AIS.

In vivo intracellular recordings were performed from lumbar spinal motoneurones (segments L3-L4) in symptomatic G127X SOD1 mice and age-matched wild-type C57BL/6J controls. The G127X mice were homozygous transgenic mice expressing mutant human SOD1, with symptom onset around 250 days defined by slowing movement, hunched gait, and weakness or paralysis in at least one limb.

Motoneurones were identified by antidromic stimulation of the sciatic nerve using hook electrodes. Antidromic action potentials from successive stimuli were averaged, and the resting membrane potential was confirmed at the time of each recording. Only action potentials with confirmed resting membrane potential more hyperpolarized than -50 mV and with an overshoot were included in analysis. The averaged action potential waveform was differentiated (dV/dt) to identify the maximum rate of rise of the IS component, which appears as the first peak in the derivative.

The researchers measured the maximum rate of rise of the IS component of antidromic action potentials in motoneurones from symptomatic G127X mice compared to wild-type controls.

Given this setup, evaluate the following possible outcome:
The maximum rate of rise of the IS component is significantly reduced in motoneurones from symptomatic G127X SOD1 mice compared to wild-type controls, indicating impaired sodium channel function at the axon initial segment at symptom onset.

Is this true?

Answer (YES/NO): NO